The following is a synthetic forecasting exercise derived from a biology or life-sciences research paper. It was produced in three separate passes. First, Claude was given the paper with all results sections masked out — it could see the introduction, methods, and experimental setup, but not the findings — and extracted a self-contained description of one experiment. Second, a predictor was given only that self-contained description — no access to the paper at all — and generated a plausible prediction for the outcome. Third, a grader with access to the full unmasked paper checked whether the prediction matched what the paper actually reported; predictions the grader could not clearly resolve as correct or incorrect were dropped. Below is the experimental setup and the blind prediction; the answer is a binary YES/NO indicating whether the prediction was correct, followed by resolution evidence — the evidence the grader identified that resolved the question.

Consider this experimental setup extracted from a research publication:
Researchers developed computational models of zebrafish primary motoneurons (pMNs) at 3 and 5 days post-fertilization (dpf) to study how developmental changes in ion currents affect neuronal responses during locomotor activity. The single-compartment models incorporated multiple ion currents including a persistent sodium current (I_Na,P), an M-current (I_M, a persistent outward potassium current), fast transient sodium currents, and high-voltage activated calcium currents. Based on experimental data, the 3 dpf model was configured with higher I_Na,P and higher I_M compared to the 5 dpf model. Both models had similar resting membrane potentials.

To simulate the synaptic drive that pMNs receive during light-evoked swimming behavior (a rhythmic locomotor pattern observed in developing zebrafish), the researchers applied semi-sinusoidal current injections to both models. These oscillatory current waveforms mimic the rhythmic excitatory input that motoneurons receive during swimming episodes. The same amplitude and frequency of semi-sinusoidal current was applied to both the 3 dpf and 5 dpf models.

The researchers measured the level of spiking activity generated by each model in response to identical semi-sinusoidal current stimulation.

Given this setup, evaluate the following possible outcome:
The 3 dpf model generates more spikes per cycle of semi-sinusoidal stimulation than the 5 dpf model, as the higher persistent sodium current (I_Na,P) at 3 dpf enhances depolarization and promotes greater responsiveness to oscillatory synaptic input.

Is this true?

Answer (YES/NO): YES